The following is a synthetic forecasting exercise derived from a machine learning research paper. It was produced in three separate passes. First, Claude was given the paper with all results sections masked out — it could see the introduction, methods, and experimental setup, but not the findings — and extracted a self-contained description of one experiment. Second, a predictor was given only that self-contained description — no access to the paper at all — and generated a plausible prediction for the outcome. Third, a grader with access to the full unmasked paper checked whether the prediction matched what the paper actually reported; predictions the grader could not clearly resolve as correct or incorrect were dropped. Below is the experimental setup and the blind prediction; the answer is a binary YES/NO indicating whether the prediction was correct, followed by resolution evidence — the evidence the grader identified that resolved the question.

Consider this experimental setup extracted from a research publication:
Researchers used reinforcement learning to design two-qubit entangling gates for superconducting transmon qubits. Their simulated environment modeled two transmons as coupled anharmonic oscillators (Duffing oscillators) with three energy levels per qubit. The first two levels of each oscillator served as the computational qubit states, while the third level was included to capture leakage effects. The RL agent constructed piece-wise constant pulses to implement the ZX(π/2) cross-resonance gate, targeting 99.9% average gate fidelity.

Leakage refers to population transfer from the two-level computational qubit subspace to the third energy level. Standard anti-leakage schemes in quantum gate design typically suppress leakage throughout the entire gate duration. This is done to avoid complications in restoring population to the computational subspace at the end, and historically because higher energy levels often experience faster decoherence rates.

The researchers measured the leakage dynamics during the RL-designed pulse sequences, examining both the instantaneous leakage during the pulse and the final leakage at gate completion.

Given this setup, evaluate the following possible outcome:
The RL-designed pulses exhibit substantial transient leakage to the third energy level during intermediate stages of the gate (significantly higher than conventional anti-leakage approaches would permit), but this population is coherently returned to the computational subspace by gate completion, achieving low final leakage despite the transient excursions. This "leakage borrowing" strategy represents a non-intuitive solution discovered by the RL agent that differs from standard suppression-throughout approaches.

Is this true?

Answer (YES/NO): YES